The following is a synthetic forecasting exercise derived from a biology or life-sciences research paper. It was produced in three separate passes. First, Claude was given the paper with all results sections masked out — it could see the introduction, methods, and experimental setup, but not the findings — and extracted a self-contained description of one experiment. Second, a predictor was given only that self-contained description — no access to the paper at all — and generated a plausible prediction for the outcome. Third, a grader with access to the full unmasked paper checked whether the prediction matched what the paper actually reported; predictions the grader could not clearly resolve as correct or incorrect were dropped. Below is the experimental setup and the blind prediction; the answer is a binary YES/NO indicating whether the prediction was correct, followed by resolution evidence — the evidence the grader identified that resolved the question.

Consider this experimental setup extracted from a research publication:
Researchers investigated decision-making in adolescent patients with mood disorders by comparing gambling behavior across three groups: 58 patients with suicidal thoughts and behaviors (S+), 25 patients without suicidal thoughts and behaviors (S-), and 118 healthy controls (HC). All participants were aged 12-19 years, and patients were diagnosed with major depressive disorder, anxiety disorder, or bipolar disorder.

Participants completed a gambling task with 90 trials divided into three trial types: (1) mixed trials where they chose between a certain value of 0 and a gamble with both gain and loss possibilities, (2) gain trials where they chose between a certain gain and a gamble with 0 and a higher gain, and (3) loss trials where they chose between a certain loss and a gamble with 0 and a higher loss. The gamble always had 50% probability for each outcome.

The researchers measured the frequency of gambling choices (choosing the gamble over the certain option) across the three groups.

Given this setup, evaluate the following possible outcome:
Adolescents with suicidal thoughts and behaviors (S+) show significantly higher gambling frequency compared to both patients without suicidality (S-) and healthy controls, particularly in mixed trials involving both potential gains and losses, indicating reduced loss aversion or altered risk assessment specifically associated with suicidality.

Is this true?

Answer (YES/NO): NO